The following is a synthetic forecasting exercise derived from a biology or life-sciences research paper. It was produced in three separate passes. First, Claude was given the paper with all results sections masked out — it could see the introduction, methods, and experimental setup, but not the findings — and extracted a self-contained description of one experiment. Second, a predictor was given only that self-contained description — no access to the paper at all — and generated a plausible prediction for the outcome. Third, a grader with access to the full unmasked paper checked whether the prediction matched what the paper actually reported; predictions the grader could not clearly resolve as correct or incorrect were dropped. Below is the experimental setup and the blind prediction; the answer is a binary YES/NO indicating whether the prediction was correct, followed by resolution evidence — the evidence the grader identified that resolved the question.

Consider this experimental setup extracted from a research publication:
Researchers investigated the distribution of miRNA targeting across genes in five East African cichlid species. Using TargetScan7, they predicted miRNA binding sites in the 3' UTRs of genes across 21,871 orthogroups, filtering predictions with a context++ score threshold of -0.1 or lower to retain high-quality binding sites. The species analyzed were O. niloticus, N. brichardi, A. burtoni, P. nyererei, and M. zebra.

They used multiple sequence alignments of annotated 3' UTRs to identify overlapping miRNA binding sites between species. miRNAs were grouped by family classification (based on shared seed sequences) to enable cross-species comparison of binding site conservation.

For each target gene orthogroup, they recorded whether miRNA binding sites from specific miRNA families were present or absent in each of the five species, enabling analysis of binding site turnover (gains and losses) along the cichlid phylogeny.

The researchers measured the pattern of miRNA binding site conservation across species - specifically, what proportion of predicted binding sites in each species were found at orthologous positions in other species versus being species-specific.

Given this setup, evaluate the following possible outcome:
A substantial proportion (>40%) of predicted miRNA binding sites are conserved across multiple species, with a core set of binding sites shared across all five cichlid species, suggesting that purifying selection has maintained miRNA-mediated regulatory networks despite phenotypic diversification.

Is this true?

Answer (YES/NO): NO